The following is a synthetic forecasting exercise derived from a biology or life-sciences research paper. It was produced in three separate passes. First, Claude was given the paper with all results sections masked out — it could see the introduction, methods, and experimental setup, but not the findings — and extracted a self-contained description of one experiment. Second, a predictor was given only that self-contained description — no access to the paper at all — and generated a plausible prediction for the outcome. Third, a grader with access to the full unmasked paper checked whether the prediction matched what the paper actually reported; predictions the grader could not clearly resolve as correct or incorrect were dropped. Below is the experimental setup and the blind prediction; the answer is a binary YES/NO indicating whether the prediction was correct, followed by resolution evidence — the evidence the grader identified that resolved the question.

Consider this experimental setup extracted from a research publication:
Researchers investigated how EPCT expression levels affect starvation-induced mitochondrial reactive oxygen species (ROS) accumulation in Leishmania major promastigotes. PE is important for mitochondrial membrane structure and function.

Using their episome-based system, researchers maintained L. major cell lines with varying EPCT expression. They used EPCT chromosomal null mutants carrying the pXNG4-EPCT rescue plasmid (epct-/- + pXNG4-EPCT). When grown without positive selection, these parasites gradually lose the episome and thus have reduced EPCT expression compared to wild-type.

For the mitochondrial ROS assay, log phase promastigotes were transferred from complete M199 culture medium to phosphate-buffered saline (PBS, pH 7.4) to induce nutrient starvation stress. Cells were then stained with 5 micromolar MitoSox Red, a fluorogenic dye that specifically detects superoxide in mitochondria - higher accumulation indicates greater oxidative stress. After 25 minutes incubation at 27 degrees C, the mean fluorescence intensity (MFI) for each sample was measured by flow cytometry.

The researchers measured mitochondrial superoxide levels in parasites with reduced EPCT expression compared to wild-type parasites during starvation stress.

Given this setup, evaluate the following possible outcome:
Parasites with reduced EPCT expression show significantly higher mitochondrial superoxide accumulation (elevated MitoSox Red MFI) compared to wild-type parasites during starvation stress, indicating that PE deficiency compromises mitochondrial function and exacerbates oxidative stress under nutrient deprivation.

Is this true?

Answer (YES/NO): NO